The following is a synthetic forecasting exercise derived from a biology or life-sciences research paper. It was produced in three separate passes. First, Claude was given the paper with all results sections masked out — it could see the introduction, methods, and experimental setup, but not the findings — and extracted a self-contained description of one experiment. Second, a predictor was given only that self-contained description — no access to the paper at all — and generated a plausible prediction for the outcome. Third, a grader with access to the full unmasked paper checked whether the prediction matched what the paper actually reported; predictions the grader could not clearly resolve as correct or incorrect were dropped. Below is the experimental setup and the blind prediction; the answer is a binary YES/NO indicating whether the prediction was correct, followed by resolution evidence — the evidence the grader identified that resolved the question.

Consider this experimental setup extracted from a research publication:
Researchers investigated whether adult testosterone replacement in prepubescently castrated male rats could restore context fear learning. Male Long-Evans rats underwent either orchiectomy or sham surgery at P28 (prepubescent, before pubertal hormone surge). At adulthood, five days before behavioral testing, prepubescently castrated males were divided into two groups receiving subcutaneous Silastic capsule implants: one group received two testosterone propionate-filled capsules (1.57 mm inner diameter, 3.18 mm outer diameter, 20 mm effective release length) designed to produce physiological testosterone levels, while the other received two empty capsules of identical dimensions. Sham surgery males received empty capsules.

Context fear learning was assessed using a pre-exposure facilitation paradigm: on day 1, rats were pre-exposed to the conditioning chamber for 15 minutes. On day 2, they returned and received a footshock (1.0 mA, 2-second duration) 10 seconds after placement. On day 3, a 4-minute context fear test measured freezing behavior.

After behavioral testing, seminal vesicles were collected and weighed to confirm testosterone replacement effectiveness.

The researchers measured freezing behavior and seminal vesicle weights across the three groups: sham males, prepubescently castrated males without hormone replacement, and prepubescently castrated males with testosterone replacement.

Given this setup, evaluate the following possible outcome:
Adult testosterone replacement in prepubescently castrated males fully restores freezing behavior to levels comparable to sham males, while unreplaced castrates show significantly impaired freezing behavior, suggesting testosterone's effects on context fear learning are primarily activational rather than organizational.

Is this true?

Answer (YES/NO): NO